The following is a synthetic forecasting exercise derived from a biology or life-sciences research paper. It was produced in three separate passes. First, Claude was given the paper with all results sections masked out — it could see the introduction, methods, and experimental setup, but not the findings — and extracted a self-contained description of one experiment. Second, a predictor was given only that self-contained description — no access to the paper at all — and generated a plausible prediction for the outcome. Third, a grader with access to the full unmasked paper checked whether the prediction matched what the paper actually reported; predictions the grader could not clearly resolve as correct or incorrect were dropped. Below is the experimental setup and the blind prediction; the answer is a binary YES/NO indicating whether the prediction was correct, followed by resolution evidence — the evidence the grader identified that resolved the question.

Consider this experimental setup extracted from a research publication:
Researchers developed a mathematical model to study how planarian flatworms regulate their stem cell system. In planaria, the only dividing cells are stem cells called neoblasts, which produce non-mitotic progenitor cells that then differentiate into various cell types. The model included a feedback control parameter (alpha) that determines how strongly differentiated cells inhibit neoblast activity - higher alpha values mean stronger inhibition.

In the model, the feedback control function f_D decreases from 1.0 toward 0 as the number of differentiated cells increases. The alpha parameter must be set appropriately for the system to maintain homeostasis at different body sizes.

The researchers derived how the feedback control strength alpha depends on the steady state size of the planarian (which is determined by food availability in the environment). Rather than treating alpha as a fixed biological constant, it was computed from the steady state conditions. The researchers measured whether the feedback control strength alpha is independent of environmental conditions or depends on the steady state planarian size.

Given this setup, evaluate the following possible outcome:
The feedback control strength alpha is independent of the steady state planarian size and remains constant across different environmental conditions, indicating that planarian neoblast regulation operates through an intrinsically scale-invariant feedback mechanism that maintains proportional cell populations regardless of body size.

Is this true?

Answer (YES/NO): NO